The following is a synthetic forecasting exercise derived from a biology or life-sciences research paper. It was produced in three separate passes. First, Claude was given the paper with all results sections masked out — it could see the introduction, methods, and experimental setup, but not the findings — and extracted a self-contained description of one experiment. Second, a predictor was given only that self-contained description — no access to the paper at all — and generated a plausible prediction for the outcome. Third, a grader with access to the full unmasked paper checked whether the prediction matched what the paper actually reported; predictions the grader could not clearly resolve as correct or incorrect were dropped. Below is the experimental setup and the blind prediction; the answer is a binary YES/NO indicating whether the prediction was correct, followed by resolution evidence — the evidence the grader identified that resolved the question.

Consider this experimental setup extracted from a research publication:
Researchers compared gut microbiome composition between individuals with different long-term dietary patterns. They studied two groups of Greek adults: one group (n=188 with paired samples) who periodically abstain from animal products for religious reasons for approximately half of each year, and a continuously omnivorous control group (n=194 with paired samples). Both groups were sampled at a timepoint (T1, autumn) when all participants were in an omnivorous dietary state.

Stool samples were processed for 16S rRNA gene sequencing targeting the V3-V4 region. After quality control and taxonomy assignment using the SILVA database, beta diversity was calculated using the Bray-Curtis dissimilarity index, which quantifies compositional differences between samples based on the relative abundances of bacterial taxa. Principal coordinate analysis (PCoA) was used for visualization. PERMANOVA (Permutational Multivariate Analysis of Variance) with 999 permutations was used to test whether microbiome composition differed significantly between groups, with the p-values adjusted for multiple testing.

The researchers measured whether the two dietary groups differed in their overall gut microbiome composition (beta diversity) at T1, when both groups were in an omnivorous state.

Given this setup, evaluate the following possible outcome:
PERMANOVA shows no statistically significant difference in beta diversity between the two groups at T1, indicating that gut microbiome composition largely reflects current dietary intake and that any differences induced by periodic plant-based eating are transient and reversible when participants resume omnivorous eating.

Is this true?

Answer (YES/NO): YES